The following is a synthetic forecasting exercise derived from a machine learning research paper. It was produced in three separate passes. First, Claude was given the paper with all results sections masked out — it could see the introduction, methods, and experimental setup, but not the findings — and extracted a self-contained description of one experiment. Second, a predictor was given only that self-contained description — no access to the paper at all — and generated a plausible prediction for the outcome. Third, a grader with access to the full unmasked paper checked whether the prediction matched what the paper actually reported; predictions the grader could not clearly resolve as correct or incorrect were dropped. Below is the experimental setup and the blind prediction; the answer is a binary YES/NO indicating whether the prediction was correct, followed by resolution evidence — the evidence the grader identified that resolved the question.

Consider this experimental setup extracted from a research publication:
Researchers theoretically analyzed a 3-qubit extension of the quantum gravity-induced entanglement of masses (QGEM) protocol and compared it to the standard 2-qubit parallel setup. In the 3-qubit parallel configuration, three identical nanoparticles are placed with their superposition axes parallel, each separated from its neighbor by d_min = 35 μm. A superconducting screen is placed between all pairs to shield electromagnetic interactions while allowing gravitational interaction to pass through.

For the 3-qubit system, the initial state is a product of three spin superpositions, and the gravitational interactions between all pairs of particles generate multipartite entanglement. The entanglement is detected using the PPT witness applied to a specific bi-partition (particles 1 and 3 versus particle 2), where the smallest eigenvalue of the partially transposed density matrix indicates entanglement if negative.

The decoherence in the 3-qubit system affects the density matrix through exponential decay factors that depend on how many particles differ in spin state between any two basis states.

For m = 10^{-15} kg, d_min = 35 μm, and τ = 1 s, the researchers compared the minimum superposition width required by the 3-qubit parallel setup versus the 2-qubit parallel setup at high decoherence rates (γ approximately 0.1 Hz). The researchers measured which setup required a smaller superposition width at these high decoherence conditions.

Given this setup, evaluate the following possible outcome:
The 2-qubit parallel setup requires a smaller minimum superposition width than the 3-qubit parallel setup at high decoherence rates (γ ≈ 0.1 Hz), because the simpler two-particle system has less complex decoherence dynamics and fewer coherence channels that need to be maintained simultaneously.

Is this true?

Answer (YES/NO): NO